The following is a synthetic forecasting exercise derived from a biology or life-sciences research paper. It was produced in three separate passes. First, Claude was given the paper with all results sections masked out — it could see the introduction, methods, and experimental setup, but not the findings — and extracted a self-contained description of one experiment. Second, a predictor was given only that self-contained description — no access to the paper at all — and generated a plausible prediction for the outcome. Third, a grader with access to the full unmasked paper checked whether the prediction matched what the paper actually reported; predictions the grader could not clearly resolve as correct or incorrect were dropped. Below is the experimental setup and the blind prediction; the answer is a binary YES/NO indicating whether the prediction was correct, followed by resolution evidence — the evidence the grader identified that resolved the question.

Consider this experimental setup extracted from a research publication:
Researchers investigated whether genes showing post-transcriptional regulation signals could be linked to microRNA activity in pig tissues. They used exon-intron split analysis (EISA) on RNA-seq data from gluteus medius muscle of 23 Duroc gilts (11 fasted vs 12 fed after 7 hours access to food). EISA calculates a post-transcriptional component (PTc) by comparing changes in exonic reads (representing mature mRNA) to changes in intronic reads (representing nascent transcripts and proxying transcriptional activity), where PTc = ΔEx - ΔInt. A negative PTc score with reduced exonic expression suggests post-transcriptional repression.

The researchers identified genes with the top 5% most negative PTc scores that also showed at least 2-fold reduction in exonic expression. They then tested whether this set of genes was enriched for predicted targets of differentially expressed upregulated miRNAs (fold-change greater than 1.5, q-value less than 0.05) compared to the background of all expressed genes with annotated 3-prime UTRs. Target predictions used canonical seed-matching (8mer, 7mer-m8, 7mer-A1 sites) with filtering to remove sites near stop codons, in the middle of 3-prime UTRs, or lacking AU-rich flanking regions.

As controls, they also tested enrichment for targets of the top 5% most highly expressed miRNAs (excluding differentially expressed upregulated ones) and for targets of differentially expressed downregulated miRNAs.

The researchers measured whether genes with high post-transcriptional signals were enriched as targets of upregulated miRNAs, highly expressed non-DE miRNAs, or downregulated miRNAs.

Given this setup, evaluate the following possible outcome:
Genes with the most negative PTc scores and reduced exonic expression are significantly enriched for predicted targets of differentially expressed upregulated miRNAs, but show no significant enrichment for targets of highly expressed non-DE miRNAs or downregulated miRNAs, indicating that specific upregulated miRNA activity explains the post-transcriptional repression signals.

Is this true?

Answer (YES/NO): YES